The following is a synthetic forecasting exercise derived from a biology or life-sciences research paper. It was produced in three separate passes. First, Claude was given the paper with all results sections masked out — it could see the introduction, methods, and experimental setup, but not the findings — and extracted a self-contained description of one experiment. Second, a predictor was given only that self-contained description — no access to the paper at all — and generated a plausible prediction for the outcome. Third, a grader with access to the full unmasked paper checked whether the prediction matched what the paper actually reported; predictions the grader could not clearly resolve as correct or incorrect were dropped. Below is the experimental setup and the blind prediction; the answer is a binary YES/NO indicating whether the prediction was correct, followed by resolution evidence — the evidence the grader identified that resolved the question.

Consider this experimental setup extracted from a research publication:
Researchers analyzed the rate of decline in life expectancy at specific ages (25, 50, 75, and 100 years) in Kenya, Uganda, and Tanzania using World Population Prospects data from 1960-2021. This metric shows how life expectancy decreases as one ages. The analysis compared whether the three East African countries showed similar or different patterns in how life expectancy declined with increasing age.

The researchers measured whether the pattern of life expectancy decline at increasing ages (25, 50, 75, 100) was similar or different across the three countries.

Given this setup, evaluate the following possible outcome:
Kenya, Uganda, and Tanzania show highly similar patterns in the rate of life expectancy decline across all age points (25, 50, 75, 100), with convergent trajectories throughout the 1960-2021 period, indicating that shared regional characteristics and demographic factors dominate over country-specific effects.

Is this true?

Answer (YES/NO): NO